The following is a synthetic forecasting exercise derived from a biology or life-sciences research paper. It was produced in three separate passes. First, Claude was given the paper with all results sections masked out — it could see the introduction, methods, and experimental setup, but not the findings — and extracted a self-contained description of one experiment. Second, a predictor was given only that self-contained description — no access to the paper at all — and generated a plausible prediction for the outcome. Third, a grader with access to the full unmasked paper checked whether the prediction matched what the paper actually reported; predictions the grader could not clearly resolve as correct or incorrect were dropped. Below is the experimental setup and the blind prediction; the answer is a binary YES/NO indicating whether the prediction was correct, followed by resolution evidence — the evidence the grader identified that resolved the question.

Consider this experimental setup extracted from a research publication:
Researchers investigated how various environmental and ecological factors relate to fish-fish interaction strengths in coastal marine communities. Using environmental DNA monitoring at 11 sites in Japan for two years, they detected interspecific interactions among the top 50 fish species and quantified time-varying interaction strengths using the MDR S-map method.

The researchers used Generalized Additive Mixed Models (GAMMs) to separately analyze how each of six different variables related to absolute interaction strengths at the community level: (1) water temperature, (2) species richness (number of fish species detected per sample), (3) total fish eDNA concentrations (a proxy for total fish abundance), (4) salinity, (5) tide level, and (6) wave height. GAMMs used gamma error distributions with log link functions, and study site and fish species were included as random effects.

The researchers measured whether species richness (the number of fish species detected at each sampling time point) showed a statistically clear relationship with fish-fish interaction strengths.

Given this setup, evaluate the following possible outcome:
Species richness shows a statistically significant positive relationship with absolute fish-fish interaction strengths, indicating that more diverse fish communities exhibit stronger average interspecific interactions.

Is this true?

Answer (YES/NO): NO